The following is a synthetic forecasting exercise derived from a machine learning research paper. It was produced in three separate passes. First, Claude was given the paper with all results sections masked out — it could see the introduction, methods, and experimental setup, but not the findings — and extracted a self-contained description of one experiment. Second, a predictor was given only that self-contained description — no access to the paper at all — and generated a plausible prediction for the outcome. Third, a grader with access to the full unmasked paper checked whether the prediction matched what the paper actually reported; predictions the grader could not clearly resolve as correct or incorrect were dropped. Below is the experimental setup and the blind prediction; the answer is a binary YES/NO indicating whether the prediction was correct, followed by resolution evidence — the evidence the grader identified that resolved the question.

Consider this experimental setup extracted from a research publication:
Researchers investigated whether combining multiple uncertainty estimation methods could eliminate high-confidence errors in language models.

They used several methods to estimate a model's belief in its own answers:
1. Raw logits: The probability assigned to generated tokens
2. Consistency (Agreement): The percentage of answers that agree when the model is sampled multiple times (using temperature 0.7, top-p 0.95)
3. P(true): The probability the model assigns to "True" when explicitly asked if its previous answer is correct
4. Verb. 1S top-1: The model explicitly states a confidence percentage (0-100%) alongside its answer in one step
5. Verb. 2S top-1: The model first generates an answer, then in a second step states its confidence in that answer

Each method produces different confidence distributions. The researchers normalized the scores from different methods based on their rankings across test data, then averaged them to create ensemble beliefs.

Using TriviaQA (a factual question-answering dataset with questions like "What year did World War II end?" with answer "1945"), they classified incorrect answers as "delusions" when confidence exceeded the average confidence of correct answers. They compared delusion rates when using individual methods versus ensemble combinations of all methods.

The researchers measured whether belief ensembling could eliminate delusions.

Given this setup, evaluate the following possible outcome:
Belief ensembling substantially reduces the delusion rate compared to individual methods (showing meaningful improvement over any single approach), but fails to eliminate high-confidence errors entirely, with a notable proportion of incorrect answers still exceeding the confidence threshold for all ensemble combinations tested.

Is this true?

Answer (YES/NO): YES